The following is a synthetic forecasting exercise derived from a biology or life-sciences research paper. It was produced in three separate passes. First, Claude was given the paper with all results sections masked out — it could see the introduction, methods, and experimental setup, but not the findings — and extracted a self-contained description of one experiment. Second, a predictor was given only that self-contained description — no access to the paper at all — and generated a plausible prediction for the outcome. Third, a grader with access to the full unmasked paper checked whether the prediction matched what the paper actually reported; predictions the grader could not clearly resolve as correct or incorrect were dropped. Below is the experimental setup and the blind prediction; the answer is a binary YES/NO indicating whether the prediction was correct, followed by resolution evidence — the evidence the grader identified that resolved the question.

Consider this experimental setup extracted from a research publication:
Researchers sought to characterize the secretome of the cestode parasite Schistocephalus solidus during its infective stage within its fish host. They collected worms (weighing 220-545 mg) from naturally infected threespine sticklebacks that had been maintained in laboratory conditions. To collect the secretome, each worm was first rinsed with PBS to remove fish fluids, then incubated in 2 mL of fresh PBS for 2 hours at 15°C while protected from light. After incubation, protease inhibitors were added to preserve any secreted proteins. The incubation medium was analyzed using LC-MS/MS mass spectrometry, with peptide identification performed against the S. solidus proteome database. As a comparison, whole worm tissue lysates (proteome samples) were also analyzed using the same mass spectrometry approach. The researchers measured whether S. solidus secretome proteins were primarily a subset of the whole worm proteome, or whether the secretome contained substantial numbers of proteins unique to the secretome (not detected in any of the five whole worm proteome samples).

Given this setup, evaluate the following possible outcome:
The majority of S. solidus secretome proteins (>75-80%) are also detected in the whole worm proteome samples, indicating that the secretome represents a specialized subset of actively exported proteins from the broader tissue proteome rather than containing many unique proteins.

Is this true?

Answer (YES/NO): YES